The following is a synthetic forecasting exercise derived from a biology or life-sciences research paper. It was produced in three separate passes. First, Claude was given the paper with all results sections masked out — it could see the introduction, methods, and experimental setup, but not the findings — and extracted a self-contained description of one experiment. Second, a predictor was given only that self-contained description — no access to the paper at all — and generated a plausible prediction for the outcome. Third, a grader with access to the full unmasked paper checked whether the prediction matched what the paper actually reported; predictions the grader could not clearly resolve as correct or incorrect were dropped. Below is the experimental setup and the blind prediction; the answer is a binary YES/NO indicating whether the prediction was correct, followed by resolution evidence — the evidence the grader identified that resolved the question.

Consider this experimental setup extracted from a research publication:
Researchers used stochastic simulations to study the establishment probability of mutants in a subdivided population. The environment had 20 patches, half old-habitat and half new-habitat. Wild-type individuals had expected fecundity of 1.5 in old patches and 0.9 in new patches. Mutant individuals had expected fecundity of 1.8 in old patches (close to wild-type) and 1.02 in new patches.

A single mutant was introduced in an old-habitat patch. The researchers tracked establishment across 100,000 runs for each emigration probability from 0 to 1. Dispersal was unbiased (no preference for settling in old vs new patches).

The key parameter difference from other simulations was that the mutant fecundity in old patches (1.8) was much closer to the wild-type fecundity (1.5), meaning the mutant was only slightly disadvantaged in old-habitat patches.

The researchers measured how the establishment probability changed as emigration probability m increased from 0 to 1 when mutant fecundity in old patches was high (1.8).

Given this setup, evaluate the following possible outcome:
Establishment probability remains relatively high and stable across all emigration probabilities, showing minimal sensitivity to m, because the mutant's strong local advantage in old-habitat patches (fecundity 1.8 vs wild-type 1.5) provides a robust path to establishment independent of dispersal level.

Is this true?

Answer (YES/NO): NO